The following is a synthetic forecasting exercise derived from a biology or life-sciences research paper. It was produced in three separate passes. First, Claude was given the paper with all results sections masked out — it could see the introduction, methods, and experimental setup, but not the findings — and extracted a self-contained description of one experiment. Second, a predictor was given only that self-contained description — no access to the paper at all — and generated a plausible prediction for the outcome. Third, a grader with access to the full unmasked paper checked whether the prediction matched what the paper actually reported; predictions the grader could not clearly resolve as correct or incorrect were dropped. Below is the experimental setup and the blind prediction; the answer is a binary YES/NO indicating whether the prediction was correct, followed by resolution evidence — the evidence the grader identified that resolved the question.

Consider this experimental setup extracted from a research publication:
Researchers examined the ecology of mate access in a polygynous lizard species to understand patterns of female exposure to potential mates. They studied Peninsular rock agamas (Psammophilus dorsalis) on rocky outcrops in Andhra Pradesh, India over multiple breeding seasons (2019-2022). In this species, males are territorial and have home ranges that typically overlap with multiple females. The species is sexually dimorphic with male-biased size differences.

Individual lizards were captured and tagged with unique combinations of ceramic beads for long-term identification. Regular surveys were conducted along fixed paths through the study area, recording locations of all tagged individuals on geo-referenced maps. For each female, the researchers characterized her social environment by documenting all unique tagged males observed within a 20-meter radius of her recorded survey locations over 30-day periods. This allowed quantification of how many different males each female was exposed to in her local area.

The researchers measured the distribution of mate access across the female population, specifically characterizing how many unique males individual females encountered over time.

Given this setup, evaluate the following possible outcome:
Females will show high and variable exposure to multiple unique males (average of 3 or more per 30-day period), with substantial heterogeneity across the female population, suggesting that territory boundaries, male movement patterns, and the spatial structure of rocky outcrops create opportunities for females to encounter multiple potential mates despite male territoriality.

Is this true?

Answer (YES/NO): NO